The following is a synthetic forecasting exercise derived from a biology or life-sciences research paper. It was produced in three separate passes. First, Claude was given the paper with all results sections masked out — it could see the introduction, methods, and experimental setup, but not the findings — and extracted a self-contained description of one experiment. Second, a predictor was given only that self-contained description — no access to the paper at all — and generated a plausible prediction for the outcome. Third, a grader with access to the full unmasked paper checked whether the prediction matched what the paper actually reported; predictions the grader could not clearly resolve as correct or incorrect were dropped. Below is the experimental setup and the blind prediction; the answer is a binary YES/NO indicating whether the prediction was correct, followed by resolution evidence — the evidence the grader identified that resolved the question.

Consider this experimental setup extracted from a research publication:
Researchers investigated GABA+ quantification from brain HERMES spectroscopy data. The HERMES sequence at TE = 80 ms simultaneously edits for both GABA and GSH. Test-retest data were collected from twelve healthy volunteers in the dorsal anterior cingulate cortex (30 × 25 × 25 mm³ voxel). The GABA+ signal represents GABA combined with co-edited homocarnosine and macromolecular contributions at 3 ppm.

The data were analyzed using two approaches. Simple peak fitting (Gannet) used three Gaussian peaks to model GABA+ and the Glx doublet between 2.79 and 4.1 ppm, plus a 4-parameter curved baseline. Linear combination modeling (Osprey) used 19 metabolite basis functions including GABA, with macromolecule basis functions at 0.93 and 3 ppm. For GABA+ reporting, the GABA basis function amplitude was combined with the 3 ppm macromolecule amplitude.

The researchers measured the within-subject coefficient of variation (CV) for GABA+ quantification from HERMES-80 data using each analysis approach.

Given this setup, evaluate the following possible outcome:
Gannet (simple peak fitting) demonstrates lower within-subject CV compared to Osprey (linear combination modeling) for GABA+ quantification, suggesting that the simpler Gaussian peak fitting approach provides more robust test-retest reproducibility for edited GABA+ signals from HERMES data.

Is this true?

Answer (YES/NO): NO